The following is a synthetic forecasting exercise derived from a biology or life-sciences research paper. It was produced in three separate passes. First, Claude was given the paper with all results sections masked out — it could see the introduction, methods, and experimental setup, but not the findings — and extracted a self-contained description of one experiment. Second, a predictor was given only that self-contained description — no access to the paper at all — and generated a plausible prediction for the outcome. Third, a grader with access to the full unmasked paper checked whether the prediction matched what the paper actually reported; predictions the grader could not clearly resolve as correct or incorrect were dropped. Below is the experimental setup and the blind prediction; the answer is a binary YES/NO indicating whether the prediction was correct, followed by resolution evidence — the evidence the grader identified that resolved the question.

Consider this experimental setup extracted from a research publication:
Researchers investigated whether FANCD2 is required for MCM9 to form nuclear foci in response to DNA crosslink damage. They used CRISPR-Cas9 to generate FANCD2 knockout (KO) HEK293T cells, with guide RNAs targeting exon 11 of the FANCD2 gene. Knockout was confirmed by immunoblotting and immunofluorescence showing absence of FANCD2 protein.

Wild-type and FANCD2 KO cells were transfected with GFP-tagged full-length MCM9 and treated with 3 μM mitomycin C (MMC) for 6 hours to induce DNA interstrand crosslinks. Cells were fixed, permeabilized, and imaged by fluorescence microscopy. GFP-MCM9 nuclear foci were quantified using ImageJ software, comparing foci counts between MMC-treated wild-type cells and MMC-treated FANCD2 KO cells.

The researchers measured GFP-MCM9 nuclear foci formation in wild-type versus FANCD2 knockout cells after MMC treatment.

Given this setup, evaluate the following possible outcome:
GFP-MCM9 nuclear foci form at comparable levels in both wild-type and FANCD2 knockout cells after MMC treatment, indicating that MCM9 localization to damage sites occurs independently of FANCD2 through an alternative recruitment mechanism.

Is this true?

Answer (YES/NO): NO